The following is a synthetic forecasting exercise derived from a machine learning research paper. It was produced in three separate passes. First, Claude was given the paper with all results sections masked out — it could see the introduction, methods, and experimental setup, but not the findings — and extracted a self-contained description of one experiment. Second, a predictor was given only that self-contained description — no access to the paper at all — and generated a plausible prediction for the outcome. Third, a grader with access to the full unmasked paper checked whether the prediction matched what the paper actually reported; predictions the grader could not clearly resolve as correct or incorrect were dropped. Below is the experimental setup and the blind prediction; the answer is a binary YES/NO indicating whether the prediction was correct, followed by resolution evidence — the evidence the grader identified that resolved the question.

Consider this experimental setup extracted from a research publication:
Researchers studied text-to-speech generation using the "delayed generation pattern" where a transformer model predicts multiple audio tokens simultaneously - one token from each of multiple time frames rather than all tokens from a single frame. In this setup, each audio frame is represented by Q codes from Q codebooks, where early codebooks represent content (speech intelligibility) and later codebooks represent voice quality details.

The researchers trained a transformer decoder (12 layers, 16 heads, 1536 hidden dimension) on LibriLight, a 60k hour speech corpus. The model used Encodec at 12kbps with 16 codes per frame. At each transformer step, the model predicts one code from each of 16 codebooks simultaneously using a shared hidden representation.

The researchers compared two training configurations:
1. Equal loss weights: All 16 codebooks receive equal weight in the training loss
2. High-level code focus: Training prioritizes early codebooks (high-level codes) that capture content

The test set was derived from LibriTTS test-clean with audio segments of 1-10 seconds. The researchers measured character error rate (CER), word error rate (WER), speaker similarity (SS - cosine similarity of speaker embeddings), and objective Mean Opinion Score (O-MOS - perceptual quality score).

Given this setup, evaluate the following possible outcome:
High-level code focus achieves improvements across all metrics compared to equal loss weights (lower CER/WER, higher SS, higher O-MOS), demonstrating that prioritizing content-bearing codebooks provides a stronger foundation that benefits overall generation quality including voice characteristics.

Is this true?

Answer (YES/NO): NO